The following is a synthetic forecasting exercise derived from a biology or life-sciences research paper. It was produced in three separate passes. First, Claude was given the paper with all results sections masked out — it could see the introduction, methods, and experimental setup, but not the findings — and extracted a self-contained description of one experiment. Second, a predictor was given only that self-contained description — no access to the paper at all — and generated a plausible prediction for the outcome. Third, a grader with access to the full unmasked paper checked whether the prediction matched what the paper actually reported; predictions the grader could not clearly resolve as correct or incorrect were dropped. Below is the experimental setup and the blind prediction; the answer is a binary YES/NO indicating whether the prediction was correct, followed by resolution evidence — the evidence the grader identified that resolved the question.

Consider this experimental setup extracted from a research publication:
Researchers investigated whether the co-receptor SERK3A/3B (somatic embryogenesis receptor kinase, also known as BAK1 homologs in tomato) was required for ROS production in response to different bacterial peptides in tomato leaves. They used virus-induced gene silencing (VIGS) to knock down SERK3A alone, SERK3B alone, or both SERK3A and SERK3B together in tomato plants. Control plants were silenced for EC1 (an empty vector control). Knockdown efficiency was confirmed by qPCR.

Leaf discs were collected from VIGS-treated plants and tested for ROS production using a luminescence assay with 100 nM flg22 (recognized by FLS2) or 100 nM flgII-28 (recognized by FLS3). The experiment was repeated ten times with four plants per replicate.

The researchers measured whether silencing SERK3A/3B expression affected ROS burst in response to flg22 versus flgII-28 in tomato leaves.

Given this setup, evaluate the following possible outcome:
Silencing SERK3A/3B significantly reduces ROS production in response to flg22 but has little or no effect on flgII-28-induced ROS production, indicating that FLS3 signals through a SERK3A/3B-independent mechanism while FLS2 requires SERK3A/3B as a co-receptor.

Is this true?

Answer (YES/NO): NO